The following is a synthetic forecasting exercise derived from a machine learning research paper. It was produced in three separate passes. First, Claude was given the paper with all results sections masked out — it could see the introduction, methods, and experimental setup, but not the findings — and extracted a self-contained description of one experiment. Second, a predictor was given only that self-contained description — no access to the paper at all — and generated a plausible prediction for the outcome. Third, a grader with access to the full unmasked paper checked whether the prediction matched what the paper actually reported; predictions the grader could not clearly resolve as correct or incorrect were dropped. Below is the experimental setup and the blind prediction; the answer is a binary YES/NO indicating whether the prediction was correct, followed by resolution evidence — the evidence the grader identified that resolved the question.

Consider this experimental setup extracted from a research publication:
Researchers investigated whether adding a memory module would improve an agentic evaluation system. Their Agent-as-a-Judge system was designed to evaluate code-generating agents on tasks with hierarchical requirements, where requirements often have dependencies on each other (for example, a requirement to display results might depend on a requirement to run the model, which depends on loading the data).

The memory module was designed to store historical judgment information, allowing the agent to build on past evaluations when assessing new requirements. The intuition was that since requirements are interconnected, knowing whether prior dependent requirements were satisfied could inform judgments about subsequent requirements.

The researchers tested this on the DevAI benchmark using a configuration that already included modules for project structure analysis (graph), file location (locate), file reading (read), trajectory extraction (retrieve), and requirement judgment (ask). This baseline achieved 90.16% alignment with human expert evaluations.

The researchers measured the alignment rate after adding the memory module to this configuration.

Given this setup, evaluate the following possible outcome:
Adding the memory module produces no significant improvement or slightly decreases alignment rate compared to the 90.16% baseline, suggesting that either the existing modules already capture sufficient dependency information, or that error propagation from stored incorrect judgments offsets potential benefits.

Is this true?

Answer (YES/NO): YES